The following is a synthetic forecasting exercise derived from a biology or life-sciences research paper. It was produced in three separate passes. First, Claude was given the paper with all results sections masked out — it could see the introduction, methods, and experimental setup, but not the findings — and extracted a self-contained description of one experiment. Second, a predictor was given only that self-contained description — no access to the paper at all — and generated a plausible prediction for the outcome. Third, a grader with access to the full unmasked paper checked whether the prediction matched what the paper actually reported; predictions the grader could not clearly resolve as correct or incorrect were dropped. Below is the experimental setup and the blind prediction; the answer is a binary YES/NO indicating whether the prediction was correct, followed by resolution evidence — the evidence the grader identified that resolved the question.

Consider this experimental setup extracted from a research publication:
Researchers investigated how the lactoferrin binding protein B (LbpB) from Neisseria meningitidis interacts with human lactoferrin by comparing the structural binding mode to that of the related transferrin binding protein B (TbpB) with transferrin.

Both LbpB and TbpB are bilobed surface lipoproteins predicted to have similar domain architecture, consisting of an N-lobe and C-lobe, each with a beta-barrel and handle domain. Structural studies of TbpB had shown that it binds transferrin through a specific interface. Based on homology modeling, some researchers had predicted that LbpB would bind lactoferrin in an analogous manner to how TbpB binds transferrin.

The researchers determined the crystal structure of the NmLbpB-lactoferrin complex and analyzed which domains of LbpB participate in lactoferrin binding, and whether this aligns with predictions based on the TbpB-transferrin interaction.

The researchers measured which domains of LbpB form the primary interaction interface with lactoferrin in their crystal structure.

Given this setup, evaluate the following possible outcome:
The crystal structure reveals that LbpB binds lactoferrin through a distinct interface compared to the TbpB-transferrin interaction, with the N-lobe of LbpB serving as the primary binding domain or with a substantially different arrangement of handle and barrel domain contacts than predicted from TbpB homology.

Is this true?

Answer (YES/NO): NO